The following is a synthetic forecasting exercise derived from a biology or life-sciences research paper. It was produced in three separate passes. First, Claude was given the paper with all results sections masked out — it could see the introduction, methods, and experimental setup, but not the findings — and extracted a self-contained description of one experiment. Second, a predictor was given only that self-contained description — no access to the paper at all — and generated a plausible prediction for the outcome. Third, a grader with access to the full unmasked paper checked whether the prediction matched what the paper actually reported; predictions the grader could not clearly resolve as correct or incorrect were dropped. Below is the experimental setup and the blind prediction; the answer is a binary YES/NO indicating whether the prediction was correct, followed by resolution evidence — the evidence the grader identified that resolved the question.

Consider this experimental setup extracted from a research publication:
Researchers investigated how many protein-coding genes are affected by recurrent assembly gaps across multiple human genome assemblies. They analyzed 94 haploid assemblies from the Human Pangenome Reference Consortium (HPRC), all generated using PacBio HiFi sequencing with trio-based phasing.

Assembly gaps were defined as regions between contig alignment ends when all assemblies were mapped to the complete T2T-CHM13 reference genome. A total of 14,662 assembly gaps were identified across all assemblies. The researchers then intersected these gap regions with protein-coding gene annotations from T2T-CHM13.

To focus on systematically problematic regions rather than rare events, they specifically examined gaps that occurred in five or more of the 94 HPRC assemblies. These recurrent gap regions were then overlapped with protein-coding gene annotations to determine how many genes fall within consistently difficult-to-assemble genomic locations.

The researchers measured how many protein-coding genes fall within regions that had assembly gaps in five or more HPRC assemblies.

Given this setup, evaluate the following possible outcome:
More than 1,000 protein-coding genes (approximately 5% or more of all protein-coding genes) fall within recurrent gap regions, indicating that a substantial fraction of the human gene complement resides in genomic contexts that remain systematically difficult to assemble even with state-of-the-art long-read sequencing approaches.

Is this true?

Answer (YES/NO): NO